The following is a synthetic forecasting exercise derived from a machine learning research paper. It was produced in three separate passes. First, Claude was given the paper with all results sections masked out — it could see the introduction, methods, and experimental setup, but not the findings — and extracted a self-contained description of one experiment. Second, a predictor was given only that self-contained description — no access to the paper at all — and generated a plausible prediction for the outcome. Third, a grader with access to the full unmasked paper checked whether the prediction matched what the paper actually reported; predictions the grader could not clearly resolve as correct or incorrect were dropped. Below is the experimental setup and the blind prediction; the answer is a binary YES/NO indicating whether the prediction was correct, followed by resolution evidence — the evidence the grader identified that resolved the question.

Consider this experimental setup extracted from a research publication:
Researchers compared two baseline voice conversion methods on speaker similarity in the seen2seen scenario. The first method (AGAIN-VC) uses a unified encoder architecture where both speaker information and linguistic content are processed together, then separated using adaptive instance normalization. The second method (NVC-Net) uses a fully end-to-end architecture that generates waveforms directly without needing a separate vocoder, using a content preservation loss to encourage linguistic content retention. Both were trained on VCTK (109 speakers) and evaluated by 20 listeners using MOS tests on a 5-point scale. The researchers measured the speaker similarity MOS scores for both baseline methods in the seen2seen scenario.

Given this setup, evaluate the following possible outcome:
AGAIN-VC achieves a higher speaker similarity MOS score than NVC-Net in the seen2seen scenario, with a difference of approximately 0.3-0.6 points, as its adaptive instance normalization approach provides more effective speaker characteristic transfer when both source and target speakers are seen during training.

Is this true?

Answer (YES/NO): NO